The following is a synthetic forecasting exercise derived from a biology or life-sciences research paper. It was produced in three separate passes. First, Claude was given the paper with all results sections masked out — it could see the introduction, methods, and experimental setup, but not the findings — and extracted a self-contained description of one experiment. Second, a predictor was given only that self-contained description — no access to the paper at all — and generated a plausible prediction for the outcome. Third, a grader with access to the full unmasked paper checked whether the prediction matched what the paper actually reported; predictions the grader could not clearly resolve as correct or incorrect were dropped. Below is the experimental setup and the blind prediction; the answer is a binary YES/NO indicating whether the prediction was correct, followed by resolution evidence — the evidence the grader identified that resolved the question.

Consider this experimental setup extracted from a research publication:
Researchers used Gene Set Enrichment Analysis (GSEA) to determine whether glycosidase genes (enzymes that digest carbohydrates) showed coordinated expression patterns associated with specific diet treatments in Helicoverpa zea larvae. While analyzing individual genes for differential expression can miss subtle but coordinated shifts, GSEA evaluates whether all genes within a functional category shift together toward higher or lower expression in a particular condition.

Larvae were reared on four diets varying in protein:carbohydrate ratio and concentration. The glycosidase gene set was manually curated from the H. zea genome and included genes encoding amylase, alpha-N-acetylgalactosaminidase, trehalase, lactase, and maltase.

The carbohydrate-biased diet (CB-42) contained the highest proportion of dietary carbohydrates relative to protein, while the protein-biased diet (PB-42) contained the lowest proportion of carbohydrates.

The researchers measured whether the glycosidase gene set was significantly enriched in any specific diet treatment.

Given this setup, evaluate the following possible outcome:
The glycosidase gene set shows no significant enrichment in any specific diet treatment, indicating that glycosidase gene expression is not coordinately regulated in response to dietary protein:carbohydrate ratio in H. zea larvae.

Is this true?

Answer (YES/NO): NO